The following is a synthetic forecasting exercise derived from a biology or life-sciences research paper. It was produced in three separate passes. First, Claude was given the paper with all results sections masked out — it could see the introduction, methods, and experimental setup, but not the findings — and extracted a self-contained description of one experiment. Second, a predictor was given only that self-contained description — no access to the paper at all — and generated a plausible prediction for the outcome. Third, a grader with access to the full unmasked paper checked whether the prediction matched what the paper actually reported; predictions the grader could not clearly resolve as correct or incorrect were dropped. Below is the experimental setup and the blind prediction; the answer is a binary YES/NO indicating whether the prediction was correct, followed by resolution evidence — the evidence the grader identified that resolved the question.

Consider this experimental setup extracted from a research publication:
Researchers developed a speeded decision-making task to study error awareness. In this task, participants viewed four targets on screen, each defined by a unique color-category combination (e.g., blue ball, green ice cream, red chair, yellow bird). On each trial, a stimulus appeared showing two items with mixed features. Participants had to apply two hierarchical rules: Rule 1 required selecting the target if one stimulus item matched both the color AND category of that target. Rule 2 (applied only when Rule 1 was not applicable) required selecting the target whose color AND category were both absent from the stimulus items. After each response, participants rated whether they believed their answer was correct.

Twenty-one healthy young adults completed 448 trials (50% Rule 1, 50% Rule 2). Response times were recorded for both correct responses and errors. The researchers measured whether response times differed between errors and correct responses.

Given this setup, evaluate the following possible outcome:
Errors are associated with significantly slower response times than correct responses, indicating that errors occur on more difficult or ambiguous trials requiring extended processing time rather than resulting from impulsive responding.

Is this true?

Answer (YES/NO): YES